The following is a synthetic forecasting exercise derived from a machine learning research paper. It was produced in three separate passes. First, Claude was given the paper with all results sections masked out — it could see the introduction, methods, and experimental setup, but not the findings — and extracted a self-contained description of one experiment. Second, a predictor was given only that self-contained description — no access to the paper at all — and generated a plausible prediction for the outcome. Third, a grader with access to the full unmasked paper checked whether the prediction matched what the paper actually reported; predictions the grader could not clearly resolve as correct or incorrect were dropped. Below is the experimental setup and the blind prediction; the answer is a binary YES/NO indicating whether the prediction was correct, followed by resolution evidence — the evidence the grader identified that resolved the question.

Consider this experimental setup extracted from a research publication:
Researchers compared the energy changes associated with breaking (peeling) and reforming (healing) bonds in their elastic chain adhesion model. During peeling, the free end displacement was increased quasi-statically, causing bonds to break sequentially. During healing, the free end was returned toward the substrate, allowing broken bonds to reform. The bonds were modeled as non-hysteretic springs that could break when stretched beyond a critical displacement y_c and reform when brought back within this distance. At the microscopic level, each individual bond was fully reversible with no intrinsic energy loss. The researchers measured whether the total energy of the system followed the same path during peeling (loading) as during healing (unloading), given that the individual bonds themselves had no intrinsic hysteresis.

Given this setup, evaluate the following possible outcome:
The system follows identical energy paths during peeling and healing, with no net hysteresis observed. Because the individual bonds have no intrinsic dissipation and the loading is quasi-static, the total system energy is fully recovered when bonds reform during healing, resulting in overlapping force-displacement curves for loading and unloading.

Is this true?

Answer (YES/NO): NO